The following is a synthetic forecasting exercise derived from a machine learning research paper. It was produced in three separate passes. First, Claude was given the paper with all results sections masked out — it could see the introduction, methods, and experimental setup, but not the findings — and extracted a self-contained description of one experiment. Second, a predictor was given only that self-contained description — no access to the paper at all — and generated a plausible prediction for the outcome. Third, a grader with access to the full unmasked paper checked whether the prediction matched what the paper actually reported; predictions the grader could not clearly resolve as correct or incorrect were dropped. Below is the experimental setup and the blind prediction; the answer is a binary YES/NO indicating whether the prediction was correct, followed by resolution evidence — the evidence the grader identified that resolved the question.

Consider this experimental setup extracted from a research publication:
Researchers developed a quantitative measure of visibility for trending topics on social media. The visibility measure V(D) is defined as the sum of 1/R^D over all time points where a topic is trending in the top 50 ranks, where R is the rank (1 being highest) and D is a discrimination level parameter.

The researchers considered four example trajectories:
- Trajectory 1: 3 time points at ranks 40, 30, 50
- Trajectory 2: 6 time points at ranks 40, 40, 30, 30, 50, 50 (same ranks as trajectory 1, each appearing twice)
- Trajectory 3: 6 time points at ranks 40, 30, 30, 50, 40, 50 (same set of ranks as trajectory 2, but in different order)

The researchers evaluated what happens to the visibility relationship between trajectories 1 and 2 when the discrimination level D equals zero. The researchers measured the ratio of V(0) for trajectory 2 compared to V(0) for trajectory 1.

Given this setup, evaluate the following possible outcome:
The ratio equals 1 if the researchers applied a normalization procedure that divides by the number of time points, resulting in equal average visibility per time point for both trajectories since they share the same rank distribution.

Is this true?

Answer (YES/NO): NO